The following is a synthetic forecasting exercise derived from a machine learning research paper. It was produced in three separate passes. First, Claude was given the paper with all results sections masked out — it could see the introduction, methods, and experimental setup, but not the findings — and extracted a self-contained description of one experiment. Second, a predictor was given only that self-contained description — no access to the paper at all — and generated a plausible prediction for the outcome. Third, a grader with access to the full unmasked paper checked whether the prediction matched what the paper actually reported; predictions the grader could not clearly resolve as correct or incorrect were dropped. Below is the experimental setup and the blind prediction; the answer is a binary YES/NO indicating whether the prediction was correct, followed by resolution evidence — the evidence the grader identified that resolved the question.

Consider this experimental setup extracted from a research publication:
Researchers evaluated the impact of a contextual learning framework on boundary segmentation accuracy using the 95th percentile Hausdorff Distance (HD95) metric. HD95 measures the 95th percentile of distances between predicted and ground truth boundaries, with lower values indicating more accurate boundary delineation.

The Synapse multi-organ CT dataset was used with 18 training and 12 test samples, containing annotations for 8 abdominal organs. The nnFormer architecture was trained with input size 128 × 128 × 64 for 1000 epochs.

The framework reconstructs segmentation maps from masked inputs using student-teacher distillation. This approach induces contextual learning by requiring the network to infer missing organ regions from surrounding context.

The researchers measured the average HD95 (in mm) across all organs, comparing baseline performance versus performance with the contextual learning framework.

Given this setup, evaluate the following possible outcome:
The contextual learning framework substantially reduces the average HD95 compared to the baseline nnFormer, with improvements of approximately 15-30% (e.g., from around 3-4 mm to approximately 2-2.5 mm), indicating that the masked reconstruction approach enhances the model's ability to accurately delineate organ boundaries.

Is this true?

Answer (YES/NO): NO